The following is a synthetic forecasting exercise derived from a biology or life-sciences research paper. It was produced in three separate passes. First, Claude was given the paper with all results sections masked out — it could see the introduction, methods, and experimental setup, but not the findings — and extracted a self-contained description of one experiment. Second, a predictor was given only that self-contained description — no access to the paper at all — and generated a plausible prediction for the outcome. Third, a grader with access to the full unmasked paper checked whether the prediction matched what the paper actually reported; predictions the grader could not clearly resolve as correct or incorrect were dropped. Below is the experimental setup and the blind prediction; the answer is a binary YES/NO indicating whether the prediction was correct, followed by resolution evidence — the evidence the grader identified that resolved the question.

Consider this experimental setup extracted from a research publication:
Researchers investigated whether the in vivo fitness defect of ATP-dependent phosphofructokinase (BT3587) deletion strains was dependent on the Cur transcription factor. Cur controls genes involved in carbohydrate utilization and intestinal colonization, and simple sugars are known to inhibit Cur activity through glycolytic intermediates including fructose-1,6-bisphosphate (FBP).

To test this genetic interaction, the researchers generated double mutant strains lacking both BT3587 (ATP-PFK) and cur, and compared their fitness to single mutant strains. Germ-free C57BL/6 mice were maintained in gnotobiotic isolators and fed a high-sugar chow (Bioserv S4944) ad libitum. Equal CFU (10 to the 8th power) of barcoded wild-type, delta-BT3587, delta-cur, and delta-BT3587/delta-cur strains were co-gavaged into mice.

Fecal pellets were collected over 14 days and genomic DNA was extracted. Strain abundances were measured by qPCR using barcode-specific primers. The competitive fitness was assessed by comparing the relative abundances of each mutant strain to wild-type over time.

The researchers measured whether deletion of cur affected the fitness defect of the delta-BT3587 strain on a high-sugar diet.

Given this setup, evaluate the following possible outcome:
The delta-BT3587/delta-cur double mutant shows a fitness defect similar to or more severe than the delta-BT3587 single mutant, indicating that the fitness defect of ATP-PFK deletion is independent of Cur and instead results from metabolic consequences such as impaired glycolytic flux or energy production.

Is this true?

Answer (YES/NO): NO